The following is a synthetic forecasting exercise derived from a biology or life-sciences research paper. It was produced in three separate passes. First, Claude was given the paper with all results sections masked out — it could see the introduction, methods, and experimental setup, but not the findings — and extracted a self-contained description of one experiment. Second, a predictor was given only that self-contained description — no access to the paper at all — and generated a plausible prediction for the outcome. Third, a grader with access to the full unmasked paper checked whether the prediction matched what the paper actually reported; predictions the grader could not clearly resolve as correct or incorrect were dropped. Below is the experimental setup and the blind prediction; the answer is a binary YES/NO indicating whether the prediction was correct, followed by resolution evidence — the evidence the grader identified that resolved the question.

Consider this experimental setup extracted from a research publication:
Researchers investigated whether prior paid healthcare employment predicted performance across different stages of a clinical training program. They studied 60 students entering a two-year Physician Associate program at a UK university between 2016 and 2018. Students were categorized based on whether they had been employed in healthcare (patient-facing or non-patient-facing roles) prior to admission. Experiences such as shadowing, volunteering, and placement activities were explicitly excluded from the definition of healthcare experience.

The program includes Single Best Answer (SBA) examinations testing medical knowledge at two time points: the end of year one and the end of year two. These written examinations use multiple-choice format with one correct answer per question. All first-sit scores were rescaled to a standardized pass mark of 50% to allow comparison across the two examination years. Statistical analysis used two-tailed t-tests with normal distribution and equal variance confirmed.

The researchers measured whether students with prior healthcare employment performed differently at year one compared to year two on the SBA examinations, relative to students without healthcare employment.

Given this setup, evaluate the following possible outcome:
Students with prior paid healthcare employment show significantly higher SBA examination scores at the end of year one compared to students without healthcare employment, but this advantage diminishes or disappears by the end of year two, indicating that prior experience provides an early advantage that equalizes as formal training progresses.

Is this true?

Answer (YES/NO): NO